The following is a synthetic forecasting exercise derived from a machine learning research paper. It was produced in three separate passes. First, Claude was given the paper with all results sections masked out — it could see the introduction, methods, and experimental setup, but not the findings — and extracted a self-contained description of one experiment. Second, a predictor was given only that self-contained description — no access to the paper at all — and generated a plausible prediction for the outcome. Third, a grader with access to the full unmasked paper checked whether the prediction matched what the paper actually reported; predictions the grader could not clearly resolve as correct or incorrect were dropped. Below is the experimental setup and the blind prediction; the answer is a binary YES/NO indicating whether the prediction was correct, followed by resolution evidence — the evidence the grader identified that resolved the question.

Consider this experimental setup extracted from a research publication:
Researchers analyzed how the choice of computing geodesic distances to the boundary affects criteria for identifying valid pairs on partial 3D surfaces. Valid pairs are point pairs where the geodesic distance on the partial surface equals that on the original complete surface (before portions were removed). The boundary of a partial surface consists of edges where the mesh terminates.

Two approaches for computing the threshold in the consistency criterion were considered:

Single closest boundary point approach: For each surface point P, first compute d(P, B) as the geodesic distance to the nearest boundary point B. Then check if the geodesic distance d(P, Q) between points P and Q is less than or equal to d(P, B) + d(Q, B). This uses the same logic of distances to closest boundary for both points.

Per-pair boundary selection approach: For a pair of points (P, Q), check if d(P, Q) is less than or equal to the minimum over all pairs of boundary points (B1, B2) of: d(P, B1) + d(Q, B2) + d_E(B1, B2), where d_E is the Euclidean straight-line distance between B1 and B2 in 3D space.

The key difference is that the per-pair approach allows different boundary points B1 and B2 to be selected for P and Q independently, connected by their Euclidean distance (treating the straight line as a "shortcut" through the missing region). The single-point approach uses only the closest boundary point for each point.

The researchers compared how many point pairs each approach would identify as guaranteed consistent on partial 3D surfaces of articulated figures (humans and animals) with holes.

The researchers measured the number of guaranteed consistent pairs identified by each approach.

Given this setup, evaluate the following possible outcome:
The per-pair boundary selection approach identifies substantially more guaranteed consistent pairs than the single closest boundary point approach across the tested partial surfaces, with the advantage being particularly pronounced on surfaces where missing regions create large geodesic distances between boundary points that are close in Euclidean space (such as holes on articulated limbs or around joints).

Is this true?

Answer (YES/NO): YES